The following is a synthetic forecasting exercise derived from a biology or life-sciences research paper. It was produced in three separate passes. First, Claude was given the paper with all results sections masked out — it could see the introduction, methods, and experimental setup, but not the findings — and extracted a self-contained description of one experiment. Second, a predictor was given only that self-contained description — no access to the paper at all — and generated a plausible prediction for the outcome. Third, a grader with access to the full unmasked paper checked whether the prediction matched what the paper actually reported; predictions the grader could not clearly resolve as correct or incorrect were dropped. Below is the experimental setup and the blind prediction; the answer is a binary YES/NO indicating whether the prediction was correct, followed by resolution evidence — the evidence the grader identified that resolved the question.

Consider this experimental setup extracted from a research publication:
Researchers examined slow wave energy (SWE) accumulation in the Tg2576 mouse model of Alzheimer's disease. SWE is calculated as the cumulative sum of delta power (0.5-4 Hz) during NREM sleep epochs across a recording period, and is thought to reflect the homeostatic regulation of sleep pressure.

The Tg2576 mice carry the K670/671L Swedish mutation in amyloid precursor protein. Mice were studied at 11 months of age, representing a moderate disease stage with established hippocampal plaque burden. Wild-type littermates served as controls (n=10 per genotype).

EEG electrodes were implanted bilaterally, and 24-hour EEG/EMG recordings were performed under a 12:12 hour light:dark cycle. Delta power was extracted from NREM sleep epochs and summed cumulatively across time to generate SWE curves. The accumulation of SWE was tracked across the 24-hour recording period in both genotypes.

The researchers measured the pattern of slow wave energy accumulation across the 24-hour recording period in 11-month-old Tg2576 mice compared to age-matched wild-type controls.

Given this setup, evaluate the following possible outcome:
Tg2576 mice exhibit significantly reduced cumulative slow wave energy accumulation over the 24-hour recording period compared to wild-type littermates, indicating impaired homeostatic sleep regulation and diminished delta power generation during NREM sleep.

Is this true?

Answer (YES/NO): NO